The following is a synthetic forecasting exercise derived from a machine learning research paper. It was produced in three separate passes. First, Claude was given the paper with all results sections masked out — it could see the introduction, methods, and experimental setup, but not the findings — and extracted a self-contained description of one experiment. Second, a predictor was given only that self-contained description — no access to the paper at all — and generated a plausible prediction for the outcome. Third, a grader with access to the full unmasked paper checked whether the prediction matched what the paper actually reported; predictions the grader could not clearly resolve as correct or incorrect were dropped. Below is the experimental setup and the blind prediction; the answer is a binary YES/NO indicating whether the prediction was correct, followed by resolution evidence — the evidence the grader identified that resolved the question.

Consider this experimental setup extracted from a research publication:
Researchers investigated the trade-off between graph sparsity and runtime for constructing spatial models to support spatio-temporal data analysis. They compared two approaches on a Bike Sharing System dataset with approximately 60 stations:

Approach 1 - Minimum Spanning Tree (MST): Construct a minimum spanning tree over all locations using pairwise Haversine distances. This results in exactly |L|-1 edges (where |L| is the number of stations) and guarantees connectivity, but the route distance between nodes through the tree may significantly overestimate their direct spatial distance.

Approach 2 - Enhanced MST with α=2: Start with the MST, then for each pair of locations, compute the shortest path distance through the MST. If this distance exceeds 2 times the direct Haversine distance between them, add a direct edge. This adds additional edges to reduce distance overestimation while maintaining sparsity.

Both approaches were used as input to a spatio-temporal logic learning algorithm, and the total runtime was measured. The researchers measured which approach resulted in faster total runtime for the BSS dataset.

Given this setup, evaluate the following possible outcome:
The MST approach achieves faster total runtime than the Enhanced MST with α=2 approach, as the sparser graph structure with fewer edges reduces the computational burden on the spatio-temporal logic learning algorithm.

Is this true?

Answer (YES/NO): YES